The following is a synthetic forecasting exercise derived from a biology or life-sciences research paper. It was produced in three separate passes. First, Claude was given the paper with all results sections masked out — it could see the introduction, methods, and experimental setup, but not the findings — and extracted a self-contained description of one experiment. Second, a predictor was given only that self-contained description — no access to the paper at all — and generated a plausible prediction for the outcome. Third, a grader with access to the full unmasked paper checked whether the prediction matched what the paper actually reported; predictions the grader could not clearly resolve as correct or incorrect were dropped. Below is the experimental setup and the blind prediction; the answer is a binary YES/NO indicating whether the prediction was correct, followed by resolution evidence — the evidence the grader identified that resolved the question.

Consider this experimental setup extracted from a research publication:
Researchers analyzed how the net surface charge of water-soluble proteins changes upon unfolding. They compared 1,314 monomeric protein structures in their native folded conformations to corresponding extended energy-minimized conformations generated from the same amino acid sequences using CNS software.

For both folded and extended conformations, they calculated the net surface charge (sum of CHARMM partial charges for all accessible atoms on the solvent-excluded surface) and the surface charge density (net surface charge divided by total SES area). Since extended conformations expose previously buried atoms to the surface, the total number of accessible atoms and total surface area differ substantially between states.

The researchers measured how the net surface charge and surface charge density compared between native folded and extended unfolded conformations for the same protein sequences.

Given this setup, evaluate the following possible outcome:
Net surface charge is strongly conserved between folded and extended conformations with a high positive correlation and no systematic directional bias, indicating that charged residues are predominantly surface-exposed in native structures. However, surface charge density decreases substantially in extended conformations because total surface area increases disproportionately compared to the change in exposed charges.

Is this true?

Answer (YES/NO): NO